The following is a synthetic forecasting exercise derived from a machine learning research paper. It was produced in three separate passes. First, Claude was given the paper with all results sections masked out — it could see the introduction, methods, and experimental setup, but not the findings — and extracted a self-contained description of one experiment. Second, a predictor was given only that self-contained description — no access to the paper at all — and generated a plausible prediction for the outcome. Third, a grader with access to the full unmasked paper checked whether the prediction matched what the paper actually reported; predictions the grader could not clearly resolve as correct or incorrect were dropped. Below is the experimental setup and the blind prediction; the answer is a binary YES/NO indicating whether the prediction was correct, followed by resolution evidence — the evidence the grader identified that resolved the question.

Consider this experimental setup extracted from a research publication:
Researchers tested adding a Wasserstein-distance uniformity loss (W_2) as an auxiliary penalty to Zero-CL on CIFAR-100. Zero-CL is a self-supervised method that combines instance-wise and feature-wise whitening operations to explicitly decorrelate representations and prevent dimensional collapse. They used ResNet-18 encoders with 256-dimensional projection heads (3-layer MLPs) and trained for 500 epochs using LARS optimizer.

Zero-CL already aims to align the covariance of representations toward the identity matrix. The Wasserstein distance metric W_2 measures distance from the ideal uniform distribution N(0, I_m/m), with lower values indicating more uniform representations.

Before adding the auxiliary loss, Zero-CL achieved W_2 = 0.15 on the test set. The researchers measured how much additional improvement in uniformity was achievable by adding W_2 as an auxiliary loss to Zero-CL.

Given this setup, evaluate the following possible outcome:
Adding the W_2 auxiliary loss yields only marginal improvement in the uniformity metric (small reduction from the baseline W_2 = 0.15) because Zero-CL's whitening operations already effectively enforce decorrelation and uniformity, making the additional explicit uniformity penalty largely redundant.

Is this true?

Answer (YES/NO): YES